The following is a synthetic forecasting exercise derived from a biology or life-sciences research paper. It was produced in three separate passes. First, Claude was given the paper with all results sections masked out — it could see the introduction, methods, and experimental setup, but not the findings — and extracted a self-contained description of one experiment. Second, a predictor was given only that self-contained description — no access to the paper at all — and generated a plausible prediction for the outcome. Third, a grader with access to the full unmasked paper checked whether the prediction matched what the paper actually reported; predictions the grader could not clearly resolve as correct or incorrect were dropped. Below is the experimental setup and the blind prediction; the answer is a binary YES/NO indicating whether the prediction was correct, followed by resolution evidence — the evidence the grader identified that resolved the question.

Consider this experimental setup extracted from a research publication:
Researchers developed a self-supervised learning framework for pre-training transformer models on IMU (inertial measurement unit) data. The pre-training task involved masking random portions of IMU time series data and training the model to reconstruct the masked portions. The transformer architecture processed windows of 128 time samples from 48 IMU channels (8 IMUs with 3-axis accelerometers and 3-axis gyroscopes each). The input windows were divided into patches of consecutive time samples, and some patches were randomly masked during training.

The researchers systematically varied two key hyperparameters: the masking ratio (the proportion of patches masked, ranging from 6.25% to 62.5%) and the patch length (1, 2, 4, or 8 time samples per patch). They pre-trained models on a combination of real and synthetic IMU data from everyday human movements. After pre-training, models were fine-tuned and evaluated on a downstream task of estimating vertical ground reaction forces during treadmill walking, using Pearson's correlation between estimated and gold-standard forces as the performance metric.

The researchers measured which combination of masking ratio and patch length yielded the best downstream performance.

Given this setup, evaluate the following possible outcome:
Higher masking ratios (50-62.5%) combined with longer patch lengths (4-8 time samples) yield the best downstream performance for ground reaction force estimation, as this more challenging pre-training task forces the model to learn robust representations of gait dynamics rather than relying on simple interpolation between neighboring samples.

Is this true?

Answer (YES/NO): NO